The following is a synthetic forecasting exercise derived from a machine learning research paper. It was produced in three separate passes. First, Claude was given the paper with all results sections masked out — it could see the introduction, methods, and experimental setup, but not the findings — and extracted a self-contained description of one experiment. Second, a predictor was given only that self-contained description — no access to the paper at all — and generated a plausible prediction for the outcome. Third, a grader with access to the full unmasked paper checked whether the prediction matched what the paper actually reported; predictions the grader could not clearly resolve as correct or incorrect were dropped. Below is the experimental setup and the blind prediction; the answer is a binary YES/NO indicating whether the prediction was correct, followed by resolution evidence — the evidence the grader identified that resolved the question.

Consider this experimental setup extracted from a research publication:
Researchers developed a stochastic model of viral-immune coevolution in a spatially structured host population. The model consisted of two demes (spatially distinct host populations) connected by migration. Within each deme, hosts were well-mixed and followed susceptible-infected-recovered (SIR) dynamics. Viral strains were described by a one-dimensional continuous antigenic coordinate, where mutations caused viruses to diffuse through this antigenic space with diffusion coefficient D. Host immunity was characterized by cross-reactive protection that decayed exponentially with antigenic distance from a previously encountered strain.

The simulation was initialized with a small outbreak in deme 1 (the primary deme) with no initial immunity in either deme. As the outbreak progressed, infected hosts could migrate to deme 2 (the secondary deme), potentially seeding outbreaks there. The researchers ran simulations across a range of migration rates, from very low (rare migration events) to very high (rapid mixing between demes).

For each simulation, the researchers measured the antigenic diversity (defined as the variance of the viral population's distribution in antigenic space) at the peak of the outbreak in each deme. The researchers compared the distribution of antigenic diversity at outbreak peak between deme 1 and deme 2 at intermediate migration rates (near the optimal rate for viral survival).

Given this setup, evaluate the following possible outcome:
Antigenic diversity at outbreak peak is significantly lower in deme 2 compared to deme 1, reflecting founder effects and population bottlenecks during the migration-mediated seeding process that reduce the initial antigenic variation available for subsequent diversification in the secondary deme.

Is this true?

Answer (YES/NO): NO